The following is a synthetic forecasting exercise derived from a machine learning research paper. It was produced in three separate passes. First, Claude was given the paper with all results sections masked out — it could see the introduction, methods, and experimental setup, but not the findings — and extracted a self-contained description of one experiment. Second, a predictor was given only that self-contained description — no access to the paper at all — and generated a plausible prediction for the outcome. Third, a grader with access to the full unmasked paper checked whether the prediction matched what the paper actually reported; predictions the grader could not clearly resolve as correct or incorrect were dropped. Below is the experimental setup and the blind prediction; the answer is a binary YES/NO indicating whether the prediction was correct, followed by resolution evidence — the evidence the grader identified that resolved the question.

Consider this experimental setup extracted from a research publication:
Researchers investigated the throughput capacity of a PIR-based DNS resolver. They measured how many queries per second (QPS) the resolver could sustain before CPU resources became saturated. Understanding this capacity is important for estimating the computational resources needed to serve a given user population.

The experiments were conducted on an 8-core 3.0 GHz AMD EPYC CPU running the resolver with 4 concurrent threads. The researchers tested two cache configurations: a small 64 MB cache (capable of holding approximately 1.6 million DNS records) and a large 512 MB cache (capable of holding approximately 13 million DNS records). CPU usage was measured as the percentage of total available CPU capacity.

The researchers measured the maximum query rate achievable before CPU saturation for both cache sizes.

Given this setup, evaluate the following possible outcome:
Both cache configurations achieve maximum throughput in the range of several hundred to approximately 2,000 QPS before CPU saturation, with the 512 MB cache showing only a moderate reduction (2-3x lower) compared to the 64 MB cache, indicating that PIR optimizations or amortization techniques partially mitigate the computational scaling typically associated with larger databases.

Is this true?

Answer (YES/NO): NO